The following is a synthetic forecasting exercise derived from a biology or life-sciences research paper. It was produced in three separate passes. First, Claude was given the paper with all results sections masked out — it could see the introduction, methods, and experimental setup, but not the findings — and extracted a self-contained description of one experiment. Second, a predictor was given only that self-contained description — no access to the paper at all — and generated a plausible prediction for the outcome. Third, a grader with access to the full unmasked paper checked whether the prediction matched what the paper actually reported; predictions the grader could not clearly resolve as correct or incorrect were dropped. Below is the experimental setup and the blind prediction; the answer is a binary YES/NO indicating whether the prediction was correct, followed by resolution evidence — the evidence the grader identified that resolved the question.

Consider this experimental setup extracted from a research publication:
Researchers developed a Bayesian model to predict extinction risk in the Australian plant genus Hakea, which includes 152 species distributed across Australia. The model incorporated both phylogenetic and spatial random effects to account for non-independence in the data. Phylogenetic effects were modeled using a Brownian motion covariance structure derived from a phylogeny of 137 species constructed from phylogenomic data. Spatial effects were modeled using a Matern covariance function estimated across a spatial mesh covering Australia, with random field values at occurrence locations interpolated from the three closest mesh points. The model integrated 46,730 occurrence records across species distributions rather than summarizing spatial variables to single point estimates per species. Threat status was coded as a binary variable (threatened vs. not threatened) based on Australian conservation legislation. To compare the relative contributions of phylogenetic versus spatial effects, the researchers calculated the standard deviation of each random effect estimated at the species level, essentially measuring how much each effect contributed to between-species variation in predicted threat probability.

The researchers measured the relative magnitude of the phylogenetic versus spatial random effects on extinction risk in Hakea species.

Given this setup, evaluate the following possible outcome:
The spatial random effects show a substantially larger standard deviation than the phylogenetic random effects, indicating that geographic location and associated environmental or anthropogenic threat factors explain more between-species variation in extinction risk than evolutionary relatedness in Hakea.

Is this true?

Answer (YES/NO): YES